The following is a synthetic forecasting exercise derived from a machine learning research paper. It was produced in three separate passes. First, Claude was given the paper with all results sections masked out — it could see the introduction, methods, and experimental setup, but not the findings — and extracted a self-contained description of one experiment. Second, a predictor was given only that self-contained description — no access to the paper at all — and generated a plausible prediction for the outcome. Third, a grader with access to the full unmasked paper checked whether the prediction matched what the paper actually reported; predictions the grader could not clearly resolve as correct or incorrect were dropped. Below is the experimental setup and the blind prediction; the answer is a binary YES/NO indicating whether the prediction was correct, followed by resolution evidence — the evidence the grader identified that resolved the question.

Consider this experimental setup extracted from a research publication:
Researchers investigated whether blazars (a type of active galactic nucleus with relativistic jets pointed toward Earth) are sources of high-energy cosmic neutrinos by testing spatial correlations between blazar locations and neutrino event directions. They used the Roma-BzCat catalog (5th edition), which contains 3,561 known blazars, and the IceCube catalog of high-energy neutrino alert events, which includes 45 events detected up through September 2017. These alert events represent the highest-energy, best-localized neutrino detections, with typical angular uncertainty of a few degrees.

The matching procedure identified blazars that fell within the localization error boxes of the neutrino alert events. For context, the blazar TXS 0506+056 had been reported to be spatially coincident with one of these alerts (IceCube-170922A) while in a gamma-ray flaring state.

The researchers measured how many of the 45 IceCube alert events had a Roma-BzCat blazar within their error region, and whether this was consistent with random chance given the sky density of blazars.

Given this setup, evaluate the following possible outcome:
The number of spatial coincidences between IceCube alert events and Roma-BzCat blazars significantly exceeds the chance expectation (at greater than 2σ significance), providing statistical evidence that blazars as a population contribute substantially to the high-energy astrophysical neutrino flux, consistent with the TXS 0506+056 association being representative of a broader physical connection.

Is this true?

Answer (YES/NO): NO